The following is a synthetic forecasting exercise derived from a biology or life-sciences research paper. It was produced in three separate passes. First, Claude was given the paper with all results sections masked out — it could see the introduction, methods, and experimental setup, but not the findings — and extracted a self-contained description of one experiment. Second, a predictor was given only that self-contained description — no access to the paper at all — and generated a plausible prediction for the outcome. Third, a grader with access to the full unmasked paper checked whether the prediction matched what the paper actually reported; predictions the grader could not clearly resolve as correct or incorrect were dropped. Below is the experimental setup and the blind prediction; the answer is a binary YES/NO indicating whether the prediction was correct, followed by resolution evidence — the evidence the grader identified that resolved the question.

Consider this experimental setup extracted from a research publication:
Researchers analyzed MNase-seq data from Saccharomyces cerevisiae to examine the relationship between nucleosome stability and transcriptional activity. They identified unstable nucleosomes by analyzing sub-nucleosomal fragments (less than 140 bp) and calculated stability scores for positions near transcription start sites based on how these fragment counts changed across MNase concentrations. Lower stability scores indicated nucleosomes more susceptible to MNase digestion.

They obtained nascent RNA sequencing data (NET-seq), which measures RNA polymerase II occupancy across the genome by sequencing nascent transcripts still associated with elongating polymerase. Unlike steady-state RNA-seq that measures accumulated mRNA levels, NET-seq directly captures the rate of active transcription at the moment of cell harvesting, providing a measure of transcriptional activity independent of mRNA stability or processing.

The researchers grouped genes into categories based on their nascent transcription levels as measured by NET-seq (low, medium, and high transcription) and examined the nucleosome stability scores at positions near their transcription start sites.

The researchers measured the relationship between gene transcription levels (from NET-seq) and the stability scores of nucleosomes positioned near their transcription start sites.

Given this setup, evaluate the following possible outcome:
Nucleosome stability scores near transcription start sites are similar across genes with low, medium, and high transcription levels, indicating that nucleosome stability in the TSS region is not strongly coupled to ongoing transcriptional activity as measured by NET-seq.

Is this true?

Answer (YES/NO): YES